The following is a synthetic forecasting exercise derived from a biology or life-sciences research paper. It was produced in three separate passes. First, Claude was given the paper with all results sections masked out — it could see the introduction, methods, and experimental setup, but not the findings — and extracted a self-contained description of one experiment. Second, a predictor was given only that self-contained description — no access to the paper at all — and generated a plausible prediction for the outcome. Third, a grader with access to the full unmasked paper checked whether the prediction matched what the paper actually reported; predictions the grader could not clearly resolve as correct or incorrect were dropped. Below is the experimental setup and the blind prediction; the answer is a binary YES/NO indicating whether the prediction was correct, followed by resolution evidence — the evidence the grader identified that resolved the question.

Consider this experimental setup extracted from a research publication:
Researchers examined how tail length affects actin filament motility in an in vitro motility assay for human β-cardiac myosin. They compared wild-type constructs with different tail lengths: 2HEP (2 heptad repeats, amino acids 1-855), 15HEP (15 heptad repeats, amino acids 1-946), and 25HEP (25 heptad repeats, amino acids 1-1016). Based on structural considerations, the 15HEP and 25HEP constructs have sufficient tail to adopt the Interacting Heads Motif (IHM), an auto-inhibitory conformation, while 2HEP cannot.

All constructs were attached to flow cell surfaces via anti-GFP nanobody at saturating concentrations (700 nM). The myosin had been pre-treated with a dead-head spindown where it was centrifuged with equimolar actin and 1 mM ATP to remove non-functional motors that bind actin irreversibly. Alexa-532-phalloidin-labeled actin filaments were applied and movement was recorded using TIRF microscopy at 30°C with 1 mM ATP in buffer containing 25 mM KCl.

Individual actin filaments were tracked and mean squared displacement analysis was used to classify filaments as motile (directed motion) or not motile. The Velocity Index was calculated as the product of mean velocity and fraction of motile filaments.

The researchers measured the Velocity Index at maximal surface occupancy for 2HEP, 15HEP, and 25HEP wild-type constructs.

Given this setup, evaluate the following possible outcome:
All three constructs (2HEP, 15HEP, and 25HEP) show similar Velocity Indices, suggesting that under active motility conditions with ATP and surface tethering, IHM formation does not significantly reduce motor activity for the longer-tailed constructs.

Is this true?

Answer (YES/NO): NO